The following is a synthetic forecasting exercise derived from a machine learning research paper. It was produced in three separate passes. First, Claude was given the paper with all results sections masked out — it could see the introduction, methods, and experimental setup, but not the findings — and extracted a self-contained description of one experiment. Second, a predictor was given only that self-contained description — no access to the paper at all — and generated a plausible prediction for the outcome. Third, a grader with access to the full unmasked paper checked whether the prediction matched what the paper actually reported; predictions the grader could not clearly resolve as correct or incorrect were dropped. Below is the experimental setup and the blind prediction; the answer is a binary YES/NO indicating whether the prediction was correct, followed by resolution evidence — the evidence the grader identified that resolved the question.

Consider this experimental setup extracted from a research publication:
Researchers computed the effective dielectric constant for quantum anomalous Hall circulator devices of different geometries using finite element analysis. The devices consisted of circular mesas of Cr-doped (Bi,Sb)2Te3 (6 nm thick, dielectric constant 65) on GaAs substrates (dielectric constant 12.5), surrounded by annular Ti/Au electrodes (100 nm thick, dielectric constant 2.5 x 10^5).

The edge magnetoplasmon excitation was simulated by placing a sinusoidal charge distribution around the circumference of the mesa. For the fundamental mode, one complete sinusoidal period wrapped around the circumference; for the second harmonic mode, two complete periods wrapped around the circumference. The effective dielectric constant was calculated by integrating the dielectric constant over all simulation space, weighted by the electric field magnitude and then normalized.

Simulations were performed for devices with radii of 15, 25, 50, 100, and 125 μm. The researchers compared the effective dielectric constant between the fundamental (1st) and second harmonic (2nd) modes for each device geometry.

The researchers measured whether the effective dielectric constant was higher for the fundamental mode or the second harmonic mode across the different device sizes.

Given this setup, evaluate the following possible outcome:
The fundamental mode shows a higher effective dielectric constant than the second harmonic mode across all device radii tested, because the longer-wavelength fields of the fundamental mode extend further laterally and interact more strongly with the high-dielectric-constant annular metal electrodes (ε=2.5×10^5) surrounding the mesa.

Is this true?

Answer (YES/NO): YES